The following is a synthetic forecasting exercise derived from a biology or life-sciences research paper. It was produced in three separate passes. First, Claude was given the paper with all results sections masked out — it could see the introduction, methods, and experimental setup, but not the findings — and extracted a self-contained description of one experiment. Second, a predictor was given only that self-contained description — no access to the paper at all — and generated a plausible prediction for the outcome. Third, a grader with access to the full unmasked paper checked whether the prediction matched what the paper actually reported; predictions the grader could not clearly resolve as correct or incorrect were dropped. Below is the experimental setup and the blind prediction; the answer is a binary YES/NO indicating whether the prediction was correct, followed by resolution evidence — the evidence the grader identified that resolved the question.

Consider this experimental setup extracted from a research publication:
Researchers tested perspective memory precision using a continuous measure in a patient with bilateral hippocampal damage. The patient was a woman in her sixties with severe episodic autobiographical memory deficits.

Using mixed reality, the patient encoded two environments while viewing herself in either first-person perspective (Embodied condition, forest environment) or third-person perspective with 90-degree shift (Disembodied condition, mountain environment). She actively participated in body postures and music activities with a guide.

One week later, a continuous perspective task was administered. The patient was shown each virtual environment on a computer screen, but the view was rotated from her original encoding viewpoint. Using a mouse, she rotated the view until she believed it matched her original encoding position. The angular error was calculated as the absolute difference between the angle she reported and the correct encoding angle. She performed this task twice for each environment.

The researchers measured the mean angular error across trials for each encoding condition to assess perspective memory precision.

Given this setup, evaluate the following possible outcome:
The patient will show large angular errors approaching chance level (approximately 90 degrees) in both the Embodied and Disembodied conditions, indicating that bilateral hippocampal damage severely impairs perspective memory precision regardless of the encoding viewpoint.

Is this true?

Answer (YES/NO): NO